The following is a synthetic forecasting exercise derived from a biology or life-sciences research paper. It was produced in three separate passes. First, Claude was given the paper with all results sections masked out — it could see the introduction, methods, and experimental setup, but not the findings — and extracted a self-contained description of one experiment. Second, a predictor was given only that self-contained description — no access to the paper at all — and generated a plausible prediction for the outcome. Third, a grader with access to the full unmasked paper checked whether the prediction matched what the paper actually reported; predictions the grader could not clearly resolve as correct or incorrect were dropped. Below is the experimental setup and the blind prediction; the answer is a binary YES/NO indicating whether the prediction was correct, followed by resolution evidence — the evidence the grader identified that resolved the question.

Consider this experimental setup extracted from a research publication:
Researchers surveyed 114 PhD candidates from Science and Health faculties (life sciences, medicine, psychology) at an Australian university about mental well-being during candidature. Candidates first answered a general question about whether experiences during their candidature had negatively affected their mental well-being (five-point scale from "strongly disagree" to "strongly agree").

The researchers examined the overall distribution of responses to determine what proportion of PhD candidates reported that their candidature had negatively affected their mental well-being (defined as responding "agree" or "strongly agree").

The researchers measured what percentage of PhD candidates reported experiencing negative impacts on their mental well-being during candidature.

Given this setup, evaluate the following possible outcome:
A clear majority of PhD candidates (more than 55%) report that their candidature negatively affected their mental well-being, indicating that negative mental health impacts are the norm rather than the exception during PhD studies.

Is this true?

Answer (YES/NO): NO